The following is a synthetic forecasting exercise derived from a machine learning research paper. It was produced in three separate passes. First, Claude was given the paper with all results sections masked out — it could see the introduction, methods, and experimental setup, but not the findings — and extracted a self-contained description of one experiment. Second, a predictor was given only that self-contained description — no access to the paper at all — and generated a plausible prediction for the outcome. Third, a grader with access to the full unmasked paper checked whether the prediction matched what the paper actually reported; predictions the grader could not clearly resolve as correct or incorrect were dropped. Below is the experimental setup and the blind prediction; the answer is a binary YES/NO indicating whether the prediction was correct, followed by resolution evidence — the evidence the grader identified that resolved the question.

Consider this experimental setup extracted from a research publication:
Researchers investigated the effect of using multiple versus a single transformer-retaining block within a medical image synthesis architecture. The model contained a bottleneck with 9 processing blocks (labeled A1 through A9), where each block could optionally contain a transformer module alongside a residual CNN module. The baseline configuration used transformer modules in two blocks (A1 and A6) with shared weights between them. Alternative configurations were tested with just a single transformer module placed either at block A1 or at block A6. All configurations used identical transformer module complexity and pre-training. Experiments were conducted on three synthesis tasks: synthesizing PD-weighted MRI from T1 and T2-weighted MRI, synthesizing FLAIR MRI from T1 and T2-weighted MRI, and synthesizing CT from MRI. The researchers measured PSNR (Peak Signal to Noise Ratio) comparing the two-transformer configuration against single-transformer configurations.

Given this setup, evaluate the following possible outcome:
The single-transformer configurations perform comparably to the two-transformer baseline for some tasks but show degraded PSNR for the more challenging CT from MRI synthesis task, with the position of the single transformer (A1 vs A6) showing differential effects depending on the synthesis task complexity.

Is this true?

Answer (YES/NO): NO